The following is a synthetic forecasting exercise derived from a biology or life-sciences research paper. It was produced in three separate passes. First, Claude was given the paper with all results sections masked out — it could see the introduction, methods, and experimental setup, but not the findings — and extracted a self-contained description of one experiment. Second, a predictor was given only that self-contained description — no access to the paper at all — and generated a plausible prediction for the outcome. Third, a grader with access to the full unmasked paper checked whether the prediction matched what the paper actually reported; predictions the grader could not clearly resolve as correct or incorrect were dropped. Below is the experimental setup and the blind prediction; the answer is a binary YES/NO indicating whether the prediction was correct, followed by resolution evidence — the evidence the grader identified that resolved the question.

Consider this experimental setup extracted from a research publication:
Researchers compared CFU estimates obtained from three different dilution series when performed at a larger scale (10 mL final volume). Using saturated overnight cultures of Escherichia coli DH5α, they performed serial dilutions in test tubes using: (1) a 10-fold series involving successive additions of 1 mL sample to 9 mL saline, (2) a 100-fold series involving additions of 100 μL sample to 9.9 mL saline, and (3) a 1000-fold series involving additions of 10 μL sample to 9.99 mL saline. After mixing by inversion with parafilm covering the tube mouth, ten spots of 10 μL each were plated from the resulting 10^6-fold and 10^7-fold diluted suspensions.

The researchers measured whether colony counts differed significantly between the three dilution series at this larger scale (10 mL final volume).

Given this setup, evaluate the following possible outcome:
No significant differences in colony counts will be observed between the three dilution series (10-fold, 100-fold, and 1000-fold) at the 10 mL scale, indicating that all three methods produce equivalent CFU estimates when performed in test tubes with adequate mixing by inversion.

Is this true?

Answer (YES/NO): YES